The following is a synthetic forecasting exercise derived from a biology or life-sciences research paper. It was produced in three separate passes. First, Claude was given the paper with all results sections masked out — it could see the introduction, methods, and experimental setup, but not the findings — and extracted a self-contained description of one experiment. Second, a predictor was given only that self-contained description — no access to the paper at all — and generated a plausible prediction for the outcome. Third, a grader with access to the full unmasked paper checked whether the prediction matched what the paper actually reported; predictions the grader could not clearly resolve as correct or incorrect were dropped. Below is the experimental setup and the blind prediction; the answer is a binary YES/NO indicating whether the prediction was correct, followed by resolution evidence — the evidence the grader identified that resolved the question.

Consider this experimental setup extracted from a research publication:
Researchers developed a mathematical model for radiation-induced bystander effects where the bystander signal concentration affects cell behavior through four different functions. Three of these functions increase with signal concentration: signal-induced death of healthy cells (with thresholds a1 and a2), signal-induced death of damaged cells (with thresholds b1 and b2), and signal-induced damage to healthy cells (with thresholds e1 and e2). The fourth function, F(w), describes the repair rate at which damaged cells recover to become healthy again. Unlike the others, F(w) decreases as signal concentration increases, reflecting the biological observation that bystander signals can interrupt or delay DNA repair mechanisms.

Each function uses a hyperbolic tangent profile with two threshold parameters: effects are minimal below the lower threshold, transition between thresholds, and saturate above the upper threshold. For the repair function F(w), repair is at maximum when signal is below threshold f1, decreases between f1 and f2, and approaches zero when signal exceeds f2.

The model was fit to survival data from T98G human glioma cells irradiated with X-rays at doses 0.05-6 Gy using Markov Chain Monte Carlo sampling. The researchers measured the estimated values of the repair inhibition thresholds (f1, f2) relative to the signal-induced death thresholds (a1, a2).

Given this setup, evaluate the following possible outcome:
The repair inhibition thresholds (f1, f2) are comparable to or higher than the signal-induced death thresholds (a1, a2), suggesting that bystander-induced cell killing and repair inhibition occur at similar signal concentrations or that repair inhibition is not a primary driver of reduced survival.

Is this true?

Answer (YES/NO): NO